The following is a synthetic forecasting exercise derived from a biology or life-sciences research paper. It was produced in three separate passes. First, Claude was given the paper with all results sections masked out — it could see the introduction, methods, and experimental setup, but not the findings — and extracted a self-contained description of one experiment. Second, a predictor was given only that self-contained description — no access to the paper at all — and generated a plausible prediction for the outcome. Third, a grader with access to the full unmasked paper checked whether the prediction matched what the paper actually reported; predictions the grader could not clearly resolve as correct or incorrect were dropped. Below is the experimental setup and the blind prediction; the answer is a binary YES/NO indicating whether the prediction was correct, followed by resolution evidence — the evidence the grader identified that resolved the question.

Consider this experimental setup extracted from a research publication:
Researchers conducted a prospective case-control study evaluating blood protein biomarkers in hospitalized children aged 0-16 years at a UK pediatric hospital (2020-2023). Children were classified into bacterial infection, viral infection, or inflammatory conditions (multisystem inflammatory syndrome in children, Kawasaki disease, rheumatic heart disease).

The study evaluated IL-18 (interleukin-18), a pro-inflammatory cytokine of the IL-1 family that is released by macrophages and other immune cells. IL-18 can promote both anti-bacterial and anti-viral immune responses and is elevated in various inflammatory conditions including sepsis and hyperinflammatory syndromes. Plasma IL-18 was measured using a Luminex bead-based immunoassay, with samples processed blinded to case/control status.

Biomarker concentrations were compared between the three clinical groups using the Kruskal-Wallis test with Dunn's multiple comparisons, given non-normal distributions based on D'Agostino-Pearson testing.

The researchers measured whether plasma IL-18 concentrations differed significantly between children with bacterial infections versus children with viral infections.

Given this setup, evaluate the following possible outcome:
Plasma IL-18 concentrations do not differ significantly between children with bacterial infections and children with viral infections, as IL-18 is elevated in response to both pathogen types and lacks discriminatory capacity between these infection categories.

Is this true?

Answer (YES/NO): YES